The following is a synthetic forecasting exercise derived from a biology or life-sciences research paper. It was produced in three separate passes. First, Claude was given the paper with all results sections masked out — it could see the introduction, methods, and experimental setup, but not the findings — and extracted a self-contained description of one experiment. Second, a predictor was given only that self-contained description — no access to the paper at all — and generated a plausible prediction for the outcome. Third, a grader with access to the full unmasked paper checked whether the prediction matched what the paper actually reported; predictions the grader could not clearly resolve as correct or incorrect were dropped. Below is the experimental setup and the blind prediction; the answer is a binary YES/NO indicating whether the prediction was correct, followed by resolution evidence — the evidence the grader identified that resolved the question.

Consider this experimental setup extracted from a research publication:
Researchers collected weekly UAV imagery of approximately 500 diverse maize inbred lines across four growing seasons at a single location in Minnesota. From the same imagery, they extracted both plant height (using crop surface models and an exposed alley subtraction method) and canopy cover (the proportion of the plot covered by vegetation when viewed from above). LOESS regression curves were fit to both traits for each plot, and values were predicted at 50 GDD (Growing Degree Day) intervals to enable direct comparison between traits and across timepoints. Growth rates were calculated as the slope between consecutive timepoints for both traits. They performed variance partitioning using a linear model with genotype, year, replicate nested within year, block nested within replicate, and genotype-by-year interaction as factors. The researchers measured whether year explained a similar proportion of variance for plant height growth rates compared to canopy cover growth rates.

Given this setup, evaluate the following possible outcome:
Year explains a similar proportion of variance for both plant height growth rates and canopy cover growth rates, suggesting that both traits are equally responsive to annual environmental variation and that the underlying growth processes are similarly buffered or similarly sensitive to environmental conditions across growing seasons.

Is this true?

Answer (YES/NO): NO